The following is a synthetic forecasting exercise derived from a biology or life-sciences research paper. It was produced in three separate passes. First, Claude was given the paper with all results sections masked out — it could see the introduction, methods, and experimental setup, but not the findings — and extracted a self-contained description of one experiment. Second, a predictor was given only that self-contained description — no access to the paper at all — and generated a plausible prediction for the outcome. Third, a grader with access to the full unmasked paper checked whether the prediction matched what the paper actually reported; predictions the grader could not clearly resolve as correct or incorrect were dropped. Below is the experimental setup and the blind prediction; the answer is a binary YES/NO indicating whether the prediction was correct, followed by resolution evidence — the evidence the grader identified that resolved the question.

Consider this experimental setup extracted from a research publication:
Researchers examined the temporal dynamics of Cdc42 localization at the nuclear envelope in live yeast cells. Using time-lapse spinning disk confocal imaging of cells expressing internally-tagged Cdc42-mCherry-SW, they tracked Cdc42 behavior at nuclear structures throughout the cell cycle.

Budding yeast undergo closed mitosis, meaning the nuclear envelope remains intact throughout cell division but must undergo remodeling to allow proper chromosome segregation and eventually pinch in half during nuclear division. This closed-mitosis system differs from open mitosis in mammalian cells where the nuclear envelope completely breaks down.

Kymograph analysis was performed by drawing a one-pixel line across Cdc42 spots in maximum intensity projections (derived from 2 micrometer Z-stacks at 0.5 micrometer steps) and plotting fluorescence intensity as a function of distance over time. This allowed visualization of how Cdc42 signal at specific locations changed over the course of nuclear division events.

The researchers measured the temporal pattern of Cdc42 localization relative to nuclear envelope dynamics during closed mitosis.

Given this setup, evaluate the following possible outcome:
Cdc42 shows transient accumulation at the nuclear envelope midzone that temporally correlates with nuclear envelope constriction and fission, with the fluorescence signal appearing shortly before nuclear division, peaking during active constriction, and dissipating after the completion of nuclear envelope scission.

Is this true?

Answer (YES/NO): NO